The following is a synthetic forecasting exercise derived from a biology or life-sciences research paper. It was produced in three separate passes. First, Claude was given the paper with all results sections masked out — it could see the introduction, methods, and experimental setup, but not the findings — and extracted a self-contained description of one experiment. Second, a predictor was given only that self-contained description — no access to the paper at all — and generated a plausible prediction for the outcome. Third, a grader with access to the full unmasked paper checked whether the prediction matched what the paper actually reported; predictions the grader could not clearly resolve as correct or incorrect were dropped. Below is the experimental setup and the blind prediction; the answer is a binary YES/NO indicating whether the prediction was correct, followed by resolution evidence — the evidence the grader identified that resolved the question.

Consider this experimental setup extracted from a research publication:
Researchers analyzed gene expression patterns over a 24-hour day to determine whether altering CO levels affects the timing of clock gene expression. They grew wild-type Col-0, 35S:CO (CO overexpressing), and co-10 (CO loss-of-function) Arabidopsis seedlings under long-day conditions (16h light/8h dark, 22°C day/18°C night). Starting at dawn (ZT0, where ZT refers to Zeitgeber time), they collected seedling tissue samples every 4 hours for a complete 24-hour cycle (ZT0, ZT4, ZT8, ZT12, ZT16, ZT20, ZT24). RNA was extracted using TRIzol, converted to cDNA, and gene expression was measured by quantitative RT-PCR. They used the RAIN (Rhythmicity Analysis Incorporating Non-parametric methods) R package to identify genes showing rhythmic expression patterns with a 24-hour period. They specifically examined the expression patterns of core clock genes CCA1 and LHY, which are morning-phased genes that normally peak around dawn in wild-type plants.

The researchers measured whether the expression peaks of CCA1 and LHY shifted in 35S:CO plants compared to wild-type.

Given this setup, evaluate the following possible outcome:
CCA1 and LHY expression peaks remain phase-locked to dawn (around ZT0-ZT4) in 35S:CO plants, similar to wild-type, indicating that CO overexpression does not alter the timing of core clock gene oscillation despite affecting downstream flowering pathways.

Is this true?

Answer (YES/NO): NO